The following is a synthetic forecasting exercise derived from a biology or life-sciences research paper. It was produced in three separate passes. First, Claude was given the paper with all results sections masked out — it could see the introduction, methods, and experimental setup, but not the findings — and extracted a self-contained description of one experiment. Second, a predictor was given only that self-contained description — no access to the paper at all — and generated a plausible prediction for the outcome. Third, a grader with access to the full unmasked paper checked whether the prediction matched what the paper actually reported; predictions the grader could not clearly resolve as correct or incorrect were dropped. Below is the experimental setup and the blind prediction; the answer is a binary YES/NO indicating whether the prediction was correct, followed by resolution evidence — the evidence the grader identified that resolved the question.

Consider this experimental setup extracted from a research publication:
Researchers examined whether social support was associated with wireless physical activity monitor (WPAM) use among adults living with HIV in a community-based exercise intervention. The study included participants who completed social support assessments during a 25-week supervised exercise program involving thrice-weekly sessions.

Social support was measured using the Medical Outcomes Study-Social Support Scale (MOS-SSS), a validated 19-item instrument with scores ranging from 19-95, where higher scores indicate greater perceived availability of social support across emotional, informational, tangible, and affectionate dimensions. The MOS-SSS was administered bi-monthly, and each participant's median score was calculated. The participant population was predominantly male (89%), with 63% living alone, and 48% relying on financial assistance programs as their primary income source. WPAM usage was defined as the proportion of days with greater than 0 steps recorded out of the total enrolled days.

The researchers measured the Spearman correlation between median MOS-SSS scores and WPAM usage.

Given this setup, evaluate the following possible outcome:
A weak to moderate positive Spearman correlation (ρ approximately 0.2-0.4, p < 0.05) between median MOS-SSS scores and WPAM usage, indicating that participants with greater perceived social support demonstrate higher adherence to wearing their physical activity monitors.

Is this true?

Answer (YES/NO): NO